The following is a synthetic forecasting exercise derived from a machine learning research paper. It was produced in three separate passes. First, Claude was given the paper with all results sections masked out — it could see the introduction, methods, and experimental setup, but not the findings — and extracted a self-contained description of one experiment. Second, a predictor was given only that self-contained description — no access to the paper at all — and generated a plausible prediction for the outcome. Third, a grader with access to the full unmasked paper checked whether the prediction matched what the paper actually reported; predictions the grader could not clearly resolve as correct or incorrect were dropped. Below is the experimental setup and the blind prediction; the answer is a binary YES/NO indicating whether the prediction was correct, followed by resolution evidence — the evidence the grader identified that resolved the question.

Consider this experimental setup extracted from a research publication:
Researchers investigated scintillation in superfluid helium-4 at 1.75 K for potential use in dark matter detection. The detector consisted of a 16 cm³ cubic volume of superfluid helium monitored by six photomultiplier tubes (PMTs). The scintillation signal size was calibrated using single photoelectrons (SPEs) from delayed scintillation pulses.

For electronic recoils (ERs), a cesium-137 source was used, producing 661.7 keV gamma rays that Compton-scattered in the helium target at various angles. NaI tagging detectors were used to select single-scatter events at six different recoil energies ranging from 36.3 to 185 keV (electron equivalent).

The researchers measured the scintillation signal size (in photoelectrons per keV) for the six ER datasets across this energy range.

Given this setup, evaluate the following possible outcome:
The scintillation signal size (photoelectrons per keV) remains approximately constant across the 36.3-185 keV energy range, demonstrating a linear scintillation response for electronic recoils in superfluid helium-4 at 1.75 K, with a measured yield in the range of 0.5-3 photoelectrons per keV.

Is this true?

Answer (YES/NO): YES